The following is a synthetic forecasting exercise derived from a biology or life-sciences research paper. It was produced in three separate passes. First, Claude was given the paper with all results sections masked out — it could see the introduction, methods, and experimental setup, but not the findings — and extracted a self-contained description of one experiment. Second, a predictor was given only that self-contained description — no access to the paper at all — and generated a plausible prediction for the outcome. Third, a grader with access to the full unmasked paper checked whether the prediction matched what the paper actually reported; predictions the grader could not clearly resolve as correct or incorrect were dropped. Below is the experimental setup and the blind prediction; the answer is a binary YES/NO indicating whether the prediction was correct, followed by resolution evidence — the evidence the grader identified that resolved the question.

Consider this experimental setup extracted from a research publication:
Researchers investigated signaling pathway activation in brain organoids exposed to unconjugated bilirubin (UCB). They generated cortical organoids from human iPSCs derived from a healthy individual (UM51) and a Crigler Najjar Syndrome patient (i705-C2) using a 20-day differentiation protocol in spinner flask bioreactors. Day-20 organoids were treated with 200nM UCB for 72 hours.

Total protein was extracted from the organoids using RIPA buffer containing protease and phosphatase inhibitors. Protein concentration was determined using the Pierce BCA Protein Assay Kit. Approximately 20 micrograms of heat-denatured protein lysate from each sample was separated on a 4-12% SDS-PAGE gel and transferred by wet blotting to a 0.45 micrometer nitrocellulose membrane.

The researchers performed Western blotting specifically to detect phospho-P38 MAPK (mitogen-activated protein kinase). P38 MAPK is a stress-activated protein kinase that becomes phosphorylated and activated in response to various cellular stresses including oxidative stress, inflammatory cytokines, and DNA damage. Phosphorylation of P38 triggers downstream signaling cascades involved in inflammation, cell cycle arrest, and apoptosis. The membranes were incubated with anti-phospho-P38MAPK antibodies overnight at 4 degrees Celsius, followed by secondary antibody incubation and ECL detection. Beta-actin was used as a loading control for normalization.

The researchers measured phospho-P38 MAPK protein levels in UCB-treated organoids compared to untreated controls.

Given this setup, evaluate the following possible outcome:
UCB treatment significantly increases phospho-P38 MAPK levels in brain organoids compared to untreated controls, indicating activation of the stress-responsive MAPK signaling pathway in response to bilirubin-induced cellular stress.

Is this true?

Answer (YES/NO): NO